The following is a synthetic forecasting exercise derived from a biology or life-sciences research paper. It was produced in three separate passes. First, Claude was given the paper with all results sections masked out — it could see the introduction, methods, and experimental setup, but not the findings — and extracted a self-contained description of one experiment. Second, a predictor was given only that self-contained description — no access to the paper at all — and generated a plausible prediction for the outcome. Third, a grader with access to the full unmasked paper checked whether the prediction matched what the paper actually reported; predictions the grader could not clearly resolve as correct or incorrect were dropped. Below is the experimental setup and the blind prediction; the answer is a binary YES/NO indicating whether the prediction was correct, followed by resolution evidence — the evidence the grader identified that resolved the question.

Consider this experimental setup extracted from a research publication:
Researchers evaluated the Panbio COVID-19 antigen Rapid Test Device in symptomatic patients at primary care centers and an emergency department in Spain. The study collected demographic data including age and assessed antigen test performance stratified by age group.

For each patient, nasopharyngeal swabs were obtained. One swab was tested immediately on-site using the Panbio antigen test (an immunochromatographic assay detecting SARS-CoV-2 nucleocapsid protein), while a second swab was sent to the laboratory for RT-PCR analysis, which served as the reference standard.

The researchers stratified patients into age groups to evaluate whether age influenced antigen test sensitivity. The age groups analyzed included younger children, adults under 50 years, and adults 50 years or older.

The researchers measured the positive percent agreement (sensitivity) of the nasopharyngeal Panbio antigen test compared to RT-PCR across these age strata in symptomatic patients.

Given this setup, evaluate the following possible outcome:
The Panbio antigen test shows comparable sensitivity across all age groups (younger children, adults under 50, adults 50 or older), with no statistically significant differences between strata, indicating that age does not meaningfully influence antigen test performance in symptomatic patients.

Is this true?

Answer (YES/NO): NO